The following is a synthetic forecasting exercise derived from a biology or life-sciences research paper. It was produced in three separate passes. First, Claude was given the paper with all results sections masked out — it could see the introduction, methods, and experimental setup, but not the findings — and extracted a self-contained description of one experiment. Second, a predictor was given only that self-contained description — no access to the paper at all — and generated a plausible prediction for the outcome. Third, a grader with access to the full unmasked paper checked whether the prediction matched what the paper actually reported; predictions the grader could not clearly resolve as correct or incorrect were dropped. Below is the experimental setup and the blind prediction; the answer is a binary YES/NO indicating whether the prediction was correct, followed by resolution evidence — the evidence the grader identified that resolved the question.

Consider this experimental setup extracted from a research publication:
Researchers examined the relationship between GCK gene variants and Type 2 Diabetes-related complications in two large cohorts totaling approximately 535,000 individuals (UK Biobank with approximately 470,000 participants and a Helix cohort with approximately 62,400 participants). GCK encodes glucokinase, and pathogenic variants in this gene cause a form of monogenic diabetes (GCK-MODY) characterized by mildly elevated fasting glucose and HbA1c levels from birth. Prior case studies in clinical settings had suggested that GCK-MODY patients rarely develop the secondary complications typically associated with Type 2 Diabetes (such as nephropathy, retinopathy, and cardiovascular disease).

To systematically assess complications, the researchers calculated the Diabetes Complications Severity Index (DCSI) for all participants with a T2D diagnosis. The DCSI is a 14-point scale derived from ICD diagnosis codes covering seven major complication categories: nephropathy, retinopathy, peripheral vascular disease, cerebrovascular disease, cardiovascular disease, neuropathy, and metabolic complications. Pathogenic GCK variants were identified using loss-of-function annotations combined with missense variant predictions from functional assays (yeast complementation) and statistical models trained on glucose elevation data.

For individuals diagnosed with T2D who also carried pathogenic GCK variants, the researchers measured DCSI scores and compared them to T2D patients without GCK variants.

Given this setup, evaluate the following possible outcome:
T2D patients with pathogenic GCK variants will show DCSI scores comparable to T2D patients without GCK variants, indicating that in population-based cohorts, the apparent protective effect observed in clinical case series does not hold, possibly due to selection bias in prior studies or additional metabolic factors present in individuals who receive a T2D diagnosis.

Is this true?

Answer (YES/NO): YES